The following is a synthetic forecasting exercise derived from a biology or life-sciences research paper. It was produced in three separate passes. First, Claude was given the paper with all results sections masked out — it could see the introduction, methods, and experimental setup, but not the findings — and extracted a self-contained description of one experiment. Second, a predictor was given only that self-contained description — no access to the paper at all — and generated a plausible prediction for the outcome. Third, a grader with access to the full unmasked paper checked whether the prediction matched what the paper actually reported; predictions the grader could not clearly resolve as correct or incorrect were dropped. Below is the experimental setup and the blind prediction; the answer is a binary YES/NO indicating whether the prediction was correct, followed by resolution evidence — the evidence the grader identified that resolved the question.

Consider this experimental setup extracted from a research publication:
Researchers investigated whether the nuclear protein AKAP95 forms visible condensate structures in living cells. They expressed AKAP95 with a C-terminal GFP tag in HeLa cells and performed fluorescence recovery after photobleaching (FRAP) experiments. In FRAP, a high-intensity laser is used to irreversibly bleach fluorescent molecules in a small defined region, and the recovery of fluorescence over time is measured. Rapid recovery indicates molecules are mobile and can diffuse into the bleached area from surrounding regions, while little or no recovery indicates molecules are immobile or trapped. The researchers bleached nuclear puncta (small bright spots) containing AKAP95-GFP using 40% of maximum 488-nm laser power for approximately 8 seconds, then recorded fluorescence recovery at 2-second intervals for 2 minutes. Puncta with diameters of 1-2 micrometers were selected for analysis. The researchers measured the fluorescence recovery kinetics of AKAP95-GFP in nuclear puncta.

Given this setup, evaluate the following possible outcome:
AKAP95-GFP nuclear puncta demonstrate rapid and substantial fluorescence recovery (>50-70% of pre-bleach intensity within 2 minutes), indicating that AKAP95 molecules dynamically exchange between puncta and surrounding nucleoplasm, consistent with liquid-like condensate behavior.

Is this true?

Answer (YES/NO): YES